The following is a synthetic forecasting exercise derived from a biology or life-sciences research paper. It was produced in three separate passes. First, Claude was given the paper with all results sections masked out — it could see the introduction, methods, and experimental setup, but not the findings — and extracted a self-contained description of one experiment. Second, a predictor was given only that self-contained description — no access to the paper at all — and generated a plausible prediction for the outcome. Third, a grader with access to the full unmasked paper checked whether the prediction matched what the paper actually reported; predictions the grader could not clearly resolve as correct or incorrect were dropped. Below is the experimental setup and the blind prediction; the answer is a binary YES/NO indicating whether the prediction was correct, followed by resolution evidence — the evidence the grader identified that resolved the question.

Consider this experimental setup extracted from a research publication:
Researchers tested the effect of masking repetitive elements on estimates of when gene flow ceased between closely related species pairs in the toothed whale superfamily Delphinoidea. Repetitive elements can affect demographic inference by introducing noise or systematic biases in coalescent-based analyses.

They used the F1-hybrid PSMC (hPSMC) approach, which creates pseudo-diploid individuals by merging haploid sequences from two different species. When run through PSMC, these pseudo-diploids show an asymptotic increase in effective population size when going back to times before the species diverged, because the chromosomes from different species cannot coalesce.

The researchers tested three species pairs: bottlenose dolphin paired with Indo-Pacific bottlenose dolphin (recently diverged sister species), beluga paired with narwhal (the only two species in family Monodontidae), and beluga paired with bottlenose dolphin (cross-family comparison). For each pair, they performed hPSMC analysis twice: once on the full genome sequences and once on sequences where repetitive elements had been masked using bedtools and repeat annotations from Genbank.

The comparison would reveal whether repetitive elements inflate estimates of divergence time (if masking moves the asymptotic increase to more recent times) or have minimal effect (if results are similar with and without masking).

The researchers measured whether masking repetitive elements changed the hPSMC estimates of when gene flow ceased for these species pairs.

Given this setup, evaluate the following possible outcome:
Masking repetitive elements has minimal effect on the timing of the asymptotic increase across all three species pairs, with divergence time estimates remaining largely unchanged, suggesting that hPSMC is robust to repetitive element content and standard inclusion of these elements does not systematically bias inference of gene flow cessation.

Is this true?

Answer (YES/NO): NO